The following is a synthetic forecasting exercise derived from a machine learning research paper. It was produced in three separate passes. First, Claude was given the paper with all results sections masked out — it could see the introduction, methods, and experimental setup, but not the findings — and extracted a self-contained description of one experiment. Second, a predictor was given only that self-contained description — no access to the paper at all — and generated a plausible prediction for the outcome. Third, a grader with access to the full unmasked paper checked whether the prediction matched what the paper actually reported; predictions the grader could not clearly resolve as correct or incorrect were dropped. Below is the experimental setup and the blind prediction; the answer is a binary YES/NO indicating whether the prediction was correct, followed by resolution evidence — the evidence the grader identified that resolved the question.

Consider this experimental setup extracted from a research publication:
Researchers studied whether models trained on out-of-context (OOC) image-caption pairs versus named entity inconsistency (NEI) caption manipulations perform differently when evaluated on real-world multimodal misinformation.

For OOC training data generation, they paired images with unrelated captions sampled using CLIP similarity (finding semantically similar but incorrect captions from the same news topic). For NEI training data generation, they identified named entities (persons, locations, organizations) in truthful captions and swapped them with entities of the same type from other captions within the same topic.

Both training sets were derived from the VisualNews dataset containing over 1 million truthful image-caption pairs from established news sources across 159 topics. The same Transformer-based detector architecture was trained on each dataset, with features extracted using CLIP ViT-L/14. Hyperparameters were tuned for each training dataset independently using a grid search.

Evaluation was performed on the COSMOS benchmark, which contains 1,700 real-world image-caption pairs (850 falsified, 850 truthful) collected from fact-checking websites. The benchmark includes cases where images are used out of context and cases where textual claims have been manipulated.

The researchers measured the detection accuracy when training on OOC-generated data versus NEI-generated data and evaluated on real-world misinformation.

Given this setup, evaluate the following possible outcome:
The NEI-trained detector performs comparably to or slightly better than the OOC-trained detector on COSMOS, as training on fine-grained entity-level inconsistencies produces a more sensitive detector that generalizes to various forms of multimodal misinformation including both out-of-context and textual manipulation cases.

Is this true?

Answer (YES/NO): NO